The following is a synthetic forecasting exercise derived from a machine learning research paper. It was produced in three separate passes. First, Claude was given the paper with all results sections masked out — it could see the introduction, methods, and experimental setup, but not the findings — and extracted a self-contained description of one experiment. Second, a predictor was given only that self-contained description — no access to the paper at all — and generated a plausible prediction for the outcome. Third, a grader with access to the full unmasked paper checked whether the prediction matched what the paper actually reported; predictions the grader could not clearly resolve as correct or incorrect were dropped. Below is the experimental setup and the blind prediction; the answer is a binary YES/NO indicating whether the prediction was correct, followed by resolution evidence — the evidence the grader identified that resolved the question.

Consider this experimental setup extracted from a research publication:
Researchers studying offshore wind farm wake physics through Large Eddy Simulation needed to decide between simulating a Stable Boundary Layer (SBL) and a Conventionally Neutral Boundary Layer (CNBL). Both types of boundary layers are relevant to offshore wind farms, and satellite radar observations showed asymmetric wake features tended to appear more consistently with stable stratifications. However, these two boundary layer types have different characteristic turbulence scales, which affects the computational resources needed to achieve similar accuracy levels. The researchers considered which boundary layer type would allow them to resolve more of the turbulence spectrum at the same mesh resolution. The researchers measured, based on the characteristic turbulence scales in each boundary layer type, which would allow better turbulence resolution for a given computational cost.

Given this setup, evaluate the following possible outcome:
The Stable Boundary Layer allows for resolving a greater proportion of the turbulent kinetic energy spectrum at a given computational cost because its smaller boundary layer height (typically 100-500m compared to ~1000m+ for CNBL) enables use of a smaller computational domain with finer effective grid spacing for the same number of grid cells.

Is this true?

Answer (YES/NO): NO